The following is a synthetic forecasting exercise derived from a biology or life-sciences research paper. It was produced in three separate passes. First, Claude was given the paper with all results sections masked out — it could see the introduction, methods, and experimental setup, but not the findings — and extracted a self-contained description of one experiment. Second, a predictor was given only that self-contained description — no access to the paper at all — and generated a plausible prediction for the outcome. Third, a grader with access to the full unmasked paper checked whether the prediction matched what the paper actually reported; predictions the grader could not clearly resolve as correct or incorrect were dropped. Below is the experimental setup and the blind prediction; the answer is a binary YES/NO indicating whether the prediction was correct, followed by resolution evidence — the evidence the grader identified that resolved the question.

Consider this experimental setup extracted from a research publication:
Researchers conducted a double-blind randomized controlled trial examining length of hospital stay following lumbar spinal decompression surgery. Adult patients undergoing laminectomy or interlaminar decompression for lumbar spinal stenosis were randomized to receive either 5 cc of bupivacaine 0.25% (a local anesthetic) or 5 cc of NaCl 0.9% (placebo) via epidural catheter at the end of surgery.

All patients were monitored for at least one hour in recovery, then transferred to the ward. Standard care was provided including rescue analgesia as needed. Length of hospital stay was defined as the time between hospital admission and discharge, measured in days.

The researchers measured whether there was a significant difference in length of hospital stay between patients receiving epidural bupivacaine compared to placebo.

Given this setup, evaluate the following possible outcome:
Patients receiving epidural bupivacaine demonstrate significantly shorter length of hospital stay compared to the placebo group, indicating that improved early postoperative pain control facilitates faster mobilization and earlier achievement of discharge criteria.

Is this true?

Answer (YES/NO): NO